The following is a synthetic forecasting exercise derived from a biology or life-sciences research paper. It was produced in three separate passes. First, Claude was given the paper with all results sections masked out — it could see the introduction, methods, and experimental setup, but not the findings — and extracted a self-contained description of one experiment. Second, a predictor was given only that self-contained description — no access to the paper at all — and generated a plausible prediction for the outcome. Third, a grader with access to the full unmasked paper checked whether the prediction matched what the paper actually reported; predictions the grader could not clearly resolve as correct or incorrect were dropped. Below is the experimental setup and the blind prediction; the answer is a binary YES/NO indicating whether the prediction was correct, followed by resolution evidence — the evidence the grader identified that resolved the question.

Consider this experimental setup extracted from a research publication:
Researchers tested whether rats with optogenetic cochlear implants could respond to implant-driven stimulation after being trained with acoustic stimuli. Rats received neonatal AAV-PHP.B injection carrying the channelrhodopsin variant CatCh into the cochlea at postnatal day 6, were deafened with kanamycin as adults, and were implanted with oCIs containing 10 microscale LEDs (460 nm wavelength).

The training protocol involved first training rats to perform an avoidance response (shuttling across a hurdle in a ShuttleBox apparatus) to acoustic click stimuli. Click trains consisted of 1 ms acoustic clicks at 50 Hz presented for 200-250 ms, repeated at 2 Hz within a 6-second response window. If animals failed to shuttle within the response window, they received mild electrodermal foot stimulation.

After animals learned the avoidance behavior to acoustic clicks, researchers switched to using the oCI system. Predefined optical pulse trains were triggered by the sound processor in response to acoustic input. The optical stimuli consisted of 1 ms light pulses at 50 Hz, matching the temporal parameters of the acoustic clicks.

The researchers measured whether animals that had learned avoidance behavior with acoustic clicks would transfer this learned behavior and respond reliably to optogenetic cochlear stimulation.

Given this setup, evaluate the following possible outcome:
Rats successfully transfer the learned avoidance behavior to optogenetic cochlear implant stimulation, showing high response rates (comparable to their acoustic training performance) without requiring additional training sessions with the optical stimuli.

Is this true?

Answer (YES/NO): NO